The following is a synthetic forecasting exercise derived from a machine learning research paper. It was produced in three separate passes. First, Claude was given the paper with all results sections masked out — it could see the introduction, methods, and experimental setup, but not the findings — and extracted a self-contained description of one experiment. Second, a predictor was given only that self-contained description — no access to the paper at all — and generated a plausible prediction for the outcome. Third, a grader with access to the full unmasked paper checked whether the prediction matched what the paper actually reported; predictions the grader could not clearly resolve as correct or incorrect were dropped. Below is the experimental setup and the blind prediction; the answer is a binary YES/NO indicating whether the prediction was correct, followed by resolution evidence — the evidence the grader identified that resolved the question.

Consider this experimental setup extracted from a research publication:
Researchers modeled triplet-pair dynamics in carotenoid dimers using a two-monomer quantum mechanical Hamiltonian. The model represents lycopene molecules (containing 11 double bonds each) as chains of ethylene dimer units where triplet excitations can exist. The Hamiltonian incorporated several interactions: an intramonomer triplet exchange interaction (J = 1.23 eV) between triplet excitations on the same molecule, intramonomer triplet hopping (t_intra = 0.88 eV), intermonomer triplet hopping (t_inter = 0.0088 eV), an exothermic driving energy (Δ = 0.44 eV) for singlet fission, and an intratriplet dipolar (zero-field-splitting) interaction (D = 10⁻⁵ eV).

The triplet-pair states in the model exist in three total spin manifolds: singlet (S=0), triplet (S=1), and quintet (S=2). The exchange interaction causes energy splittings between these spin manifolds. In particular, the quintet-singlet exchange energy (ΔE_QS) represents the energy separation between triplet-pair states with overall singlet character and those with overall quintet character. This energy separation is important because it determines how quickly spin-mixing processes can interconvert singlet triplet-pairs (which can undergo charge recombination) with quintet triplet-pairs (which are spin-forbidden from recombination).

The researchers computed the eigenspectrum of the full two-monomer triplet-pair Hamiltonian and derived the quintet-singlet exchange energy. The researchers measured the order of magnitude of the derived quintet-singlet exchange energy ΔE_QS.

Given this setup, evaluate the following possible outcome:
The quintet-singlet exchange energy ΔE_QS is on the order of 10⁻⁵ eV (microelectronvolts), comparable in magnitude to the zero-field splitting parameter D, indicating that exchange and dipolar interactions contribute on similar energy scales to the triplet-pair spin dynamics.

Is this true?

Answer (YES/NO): NO